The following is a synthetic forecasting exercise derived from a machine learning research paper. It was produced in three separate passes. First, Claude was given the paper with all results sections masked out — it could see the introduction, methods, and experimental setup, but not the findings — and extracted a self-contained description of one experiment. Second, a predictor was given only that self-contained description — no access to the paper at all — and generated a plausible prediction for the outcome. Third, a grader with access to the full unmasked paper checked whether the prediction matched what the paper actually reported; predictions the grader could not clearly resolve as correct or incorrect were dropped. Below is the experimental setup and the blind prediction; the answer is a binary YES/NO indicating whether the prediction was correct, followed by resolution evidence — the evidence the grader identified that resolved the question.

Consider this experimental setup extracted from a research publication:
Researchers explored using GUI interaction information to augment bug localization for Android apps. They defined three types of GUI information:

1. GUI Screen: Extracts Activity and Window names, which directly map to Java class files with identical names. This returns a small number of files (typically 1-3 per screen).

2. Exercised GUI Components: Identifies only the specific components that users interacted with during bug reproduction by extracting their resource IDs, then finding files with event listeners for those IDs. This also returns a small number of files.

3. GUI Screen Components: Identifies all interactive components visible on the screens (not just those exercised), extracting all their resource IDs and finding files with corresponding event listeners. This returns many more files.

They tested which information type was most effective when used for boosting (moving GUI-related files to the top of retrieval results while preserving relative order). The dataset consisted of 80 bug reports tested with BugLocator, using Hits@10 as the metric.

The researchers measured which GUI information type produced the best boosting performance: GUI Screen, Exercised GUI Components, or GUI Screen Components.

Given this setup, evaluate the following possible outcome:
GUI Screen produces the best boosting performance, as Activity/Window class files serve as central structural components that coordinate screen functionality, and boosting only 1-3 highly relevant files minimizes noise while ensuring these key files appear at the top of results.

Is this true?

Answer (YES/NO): YES